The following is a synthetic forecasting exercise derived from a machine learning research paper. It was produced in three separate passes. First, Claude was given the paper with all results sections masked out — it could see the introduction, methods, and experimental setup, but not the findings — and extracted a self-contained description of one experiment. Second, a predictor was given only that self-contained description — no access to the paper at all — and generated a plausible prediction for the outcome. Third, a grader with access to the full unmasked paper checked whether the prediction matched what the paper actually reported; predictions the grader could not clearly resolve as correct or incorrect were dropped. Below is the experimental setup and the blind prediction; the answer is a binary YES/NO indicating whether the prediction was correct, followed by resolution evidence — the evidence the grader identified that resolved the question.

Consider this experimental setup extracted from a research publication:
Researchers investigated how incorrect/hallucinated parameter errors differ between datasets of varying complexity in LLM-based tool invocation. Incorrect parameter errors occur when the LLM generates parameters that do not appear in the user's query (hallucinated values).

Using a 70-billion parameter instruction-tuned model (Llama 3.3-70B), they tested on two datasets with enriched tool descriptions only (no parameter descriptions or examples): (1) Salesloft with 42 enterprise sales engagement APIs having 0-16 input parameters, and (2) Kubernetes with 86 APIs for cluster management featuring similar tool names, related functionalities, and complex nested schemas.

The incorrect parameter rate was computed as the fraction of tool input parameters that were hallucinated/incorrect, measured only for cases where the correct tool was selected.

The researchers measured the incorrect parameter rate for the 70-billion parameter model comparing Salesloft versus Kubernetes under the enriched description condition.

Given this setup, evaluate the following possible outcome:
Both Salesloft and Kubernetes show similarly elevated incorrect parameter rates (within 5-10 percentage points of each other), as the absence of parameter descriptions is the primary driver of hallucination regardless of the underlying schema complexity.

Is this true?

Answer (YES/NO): NO